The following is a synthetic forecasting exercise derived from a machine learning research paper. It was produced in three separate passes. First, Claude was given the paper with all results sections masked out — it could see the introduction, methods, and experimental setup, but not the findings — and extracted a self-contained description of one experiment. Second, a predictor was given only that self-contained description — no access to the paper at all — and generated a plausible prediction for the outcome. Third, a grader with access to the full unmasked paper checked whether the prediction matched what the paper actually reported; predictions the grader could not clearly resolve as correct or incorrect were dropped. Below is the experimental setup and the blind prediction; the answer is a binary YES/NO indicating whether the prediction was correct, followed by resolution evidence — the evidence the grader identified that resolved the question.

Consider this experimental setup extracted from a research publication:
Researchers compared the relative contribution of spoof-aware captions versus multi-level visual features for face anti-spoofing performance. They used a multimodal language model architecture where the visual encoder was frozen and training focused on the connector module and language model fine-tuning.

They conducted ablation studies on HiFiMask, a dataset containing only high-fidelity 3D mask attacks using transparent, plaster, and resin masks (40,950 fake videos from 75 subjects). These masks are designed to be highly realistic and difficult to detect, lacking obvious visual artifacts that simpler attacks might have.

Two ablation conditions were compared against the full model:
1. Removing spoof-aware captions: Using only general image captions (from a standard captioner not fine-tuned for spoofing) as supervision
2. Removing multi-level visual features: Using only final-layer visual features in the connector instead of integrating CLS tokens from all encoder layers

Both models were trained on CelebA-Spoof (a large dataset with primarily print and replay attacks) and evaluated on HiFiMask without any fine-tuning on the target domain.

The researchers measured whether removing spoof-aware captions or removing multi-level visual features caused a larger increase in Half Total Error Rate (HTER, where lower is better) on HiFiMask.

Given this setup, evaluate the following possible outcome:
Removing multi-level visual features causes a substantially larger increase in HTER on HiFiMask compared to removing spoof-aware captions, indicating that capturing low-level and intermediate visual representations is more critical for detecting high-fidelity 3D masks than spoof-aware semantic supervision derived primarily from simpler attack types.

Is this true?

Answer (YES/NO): NO